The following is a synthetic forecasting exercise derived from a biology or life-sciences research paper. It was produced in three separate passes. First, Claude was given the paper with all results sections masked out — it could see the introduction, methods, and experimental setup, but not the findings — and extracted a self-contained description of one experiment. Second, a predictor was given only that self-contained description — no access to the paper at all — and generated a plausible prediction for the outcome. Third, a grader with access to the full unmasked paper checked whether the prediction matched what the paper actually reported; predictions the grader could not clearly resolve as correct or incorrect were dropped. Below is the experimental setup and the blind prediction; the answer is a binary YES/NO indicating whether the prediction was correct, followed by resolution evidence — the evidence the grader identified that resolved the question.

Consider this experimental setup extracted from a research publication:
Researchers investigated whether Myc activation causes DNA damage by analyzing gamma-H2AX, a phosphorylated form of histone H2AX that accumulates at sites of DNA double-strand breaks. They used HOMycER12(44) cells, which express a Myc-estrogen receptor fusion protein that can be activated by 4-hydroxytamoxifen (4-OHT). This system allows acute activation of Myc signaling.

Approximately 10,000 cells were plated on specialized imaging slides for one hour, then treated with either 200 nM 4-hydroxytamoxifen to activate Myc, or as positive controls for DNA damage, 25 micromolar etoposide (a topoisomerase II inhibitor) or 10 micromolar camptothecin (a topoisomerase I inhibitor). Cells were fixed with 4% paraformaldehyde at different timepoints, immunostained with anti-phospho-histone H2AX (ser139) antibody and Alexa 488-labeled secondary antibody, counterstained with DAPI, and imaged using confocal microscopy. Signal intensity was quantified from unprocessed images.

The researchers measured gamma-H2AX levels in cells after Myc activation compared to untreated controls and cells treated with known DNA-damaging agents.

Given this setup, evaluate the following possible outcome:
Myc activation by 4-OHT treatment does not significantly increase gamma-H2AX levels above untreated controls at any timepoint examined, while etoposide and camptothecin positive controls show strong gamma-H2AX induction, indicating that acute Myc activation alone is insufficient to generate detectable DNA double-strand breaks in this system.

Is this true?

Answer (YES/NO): NO